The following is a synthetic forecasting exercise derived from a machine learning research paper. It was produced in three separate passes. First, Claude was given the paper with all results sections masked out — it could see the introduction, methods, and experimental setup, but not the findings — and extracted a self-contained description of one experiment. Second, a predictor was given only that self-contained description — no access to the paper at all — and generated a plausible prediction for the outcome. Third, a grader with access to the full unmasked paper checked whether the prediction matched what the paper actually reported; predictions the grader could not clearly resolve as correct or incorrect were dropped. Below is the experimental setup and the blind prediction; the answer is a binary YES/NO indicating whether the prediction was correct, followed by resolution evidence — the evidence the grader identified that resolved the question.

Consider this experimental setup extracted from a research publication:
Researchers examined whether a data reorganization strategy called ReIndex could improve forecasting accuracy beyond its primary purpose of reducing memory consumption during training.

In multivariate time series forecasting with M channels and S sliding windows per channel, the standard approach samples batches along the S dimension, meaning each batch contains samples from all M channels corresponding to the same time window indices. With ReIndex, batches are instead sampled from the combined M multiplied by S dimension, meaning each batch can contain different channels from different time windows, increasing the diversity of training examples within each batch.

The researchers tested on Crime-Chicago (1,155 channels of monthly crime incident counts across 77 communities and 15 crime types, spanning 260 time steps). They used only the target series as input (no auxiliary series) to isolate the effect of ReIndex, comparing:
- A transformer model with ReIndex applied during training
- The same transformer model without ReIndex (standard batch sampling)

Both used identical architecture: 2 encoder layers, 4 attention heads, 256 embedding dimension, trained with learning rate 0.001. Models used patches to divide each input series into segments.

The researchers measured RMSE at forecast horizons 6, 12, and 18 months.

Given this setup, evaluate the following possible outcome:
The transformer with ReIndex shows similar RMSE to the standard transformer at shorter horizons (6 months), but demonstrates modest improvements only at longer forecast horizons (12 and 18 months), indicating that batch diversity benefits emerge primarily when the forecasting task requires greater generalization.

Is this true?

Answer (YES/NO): NO